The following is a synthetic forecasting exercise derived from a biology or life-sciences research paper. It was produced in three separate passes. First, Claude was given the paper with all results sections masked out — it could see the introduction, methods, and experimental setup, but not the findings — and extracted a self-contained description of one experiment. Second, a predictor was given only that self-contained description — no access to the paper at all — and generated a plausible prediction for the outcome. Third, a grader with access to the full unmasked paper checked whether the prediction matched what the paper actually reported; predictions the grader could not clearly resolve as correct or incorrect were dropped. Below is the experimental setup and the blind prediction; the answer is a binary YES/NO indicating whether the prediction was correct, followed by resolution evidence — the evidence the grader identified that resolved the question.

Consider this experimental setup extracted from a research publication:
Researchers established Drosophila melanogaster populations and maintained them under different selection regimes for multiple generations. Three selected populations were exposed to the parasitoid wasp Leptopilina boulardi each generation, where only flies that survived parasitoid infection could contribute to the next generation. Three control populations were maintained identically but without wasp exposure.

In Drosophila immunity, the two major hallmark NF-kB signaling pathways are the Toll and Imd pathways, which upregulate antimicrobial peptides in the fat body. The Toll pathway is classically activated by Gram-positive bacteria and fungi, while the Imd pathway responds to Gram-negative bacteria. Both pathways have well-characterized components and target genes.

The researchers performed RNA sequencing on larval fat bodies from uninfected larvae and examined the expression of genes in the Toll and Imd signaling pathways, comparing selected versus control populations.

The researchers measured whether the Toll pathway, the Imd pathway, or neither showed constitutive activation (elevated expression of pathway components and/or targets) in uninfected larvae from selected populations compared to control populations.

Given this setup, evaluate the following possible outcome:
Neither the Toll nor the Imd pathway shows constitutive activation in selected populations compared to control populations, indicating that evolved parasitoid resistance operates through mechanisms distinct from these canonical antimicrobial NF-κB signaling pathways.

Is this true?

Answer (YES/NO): NO